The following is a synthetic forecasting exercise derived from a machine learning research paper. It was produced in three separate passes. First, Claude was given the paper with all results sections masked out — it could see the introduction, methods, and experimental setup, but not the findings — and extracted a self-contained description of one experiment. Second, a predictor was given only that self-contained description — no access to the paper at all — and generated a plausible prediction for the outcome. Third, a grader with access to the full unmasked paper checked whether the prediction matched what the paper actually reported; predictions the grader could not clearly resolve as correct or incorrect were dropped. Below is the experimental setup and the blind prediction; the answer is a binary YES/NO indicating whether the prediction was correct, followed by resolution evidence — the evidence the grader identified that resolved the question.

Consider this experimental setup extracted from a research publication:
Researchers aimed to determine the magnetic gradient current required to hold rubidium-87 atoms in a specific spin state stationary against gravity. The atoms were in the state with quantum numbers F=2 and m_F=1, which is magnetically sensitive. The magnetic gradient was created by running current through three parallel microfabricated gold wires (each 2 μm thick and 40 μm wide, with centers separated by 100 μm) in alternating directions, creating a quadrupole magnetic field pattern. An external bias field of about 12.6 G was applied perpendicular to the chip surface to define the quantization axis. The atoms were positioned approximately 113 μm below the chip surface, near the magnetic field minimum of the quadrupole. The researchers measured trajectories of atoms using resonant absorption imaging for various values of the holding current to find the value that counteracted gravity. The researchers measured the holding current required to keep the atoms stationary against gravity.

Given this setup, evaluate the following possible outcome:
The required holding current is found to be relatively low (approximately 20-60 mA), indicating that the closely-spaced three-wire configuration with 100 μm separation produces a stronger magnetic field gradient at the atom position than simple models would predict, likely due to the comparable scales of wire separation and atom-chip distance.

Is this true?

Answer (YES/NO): NO